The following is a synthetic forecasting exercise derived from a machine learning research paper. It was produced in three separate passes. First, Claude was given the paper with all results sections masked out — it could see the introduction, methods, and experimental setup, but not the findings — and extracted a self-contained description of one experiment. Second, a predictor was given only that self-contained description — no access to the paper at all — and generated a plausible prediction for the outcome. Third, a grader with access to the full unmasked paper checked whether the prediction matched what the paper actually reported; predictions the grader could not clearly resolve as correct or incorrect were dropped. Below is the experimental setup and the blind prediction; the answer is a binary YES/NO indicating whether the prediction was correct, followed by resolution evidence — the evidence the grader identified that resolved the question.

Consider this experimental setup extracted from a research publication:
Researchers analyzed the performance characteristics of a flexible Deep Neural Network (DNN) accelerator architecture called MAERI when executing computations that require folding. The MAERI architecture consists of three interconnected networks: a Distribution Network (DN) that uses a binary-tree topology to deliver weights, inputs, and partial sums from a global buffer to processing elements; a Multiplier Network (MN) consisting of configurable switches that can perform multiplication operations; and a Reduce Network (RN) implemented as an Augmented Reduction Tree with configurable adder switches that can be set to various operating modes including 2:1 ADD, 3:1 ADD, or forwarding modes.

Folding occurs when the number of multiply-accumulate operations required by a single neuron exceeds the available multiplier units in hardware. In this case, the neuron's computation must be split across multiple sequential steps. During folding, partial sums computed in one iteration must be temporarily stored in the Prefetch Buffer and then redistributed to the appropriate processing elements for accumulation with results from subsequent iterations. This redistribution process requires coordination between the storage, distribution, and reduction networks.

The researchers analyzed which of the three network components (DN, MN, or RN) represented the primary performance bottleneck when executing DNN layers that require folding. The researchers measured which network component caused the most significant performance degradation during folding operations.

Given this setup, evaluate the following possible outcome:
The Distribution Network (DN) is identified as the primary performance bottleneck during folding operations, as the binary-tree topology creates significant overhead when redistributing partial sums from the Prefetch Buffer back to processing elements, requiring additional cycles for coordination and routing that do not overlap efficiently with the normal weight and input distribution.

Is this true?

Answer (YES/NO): NO